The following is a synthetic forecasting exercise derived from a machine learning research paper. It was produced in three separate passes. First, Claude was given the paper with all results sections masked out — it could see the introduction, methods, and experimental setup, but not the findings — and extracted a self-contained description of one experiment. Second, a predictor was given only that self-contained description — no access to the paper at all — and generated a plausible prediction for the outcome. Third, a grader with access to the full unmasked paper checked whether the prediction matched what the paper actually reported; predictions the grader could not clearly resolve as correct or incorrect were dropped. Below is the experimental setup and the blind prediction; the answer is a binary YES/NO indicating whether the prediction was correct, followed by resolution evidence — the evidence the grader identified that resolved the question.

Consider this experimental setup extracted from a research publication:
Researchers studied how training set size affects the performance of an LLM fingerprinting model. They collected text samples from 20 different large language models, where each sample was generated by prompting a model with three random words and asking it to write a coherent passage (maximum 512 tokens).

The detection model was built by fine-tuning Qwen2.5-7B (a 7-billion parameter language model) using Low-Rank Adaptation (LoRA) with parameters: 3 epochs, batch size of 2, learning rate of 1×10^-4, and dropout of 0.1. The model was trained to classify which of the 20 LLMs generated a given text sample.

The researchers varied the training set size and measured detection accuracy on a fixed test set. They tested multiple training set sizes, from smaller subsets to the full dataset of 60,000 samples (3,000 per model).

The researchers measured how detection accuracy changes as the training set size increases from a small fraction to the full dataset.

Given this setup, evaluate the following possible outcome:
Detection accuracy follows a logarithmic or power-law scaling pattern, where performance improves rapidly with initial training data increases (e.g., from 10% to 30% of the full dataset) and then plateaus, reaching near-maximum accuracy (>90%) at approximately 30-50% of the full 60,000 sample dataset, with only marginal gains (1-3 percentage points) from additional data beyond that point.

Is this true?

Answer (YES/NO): NO